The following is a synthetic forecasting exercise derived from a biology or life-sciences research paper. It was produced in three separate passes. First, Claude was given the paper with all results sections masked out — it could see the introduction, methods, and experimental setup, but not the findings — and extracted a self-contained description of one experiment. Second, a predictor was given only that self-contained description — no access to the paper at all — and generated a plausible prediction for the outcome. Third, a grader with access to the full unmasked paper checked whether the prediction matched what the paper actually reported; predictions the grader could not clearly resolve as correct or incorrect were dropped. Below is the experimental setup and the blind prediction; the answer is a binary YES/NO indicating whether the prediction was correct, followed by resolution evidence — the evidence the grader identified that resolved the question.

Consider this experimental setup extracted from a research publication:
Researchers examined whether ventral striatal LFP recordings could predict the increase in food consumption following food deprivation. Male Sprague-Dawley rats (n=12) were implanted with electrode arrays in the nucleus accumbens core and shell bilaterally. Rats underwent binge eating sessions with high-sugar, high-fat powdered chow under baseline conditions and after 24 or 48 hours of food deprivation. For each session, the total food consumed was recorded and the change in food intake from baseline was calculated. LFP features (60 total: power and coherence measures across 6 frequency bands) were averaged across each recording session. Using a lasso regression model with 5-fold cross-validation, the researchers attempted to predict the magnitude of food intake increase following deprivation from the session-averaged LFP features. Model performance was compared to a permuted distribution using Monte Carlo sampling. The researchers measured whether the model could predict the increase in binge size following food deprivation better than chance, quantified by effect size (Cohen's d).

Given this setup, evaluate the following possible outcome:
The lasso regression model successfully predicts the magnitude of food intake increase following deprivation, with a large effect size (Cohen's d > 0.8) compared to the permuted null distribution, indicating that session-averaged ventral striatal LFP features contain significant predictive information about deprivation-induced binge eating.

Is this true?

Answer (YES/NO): YES